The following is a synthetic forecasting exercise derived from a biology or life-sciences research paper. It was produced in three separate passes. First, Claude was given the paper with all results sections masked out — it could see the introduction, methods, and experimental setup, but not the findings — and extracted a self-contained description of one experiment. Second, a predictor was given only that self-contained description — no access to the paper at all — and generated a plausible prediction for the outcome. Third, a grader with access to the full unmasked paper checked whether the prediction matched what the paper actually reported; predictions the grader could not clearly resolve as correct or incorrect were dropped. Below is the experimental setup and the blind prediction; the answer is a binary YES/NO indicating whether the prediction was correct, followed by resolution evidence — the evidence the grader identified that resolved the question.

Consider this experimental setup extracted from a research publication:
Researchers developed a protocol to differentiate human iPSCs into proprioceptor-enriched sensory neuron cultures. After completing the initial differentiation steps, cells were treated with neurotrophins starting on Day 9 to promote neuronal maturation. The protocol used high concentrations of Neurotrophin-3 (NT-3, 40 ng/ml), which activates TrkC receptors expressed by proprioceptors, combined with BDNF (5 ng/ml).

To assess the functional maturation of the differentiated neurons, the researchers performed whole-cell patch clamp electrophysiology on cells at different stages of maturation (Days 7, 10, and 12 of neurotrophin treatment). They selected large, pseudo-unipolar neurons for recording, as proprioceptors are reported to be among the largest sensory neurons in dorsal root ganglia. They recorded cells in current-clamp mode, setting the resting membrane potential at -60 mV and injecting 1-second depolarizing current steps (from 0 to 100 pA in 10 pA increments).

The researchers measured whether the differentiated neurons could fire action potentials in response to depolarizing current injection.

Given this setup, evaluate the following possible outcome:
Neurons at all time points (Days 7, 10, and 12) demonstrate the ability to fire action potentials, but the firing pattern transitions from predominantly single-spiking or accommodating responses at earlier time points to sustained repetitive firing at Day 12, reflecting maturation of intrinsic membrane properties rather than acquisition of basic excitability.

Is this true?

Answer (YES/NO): NO